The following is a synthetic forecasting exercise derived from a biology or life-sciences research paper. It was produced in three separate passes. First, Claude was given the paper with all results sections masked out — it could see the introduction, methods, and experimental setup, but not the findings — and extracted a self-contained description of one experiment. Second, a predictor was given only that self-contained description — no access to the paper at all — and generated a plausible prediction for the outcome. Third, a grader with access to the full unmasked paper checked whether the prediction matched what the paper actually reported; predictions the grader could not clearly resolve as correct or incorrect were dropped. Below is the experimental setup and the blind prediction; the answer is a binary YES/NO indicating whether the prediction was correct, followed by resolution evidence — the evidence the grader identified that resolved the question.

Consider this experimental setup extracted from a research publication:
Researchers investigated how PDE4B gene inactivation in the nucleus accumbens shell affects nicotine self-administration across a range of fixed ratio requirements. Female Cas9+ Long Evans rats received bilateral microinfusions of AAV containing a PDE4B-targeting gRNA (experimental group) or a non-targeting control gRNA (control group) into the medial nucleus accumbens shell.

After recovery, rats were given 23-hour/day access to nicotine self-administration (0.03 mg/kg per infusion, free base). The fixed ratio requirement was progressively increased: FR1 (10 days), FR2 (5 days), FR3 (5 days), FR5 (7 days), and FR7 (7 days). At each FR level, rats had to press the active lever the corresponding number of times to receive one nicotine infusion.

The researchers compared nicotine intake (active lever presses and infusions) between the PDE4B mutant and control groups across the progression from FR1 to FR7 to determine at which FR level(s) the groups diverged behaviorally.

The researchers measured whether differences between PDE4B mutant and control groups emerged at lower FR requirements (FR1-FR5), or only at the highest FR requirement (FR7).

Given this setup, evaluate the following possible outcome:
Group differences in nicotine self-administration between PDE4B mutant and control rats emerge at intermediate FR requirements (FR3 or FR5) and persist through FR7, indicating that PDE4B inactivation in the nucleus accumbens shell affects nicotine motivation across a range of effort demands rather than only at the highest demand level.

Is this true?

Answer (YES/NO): NO